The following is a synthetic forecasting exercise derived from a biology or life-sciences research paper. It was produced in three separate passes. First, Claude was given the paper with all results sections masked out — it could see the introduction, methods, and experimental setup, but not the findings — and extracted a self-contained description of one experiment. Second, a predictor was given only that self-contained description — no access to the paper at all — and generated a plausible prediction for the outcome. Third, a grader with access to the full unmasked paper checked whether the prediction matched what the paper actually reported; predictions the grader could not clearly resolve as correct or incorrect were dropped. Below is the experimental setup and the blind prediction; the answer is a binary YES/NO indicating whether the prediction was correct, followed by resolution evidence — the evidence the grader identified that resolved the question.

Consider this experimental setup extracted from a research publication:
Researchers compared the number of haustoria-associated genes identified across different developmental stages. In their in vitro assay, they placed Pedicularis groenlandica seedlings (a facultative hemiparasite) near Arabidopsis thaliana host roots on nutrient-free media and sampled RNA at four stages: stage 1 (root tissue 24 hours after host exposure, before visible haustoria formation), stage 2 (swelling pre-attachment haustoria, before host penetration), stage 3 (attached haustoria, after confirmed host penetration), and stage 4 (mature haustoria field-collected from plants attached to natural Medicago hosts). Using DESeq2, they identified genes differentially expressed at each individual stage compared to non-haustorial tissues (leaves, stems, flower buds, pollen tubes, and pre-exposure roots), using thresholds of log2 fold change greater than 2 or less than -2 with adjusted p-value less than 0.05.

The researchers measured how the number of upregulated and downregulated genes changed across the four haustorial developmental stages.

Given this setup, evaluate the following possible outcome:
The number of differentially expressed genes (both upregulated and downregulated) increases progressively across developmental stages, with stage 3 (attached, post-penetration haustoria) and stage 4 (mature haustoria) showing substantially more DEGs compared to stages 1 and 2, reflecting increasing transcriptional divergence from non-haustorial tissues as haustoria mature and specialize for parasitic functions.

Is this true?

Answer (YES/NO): NO